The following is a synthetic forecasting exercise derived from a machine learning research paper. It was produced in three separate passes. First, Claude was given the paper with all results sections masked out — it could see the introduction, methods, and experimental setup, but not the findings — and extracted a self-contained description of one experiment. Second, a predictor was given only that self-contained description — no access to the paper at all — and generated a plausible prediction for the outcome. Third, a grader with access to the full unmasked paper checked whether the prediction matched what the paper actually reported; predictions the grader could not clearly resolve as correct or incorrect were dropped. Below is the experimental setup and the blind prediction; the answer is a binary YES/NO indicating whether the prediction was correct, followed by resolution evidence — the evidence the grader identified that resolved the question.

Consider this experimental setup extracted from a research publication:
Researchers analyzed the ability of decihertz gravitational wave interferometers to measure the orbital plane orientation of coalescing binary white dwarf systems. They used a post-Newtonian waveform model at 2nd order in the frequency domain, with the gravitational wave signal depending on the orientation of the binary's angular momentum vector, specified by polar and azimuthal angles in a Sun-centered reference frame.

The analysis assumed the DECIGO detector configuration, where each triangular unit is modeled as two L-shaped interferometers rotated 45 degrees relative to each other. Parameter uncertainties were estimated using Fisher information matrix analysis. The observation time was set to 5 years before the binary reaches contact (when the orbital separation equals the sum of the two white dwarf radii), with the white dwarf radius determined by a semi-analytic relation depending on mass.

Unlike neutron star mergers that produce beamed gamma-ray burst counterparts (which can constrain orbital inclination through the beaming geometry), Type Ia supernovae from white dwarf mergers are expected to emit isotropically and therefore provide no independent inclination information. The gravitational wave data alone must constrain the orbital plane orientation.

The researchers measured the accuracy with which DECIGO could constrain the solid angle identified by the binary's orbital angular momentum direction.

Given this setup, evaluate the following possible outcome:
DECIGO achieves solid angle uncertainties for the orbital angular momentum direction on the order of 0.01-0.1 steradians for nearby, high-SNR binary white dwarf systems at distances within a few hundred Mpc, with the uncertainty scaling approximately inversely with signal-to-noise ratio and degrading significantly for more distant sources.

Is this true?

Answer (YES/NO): NO